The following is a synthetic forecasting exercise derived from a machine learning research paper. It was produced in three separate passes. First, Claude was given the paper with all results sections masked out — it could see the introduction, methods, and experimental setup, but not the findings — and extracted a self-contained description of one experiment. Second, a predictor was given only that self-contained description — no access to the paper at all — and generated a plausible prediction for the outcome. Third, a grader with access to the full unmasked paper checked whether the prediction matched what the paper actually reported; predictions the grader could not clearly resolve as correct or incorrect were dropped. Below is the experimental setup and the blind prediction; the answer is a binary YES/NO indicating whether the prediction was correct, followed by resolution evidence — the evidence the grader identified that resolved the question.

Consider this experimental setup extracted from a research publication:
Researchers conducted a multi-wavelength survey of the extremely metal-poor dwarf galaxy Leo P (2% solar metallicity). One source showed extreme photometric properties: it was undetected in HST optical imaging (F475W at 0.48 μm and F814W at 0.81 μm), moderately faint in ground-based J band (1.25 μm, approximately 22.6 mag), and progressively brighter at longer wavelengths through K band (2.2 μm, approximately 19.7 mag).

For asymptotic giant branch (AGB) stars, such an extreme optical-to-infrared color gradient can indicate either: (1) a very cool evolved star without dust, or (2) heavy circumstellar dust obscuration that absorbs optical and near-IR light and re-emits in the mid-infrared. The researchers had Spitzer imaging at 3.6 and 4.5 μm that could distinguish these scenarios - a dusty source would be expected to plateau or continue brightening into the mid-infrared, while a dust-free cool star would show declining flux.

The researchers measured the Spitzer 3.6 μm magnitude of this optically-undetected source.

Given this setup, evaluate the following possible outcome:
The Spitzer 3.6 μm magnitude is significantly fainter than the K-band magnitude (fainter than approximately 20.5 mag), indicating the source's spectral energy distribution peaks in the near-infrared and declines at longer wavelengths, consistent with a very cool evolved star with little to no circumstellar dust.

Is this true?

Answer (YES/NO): NO